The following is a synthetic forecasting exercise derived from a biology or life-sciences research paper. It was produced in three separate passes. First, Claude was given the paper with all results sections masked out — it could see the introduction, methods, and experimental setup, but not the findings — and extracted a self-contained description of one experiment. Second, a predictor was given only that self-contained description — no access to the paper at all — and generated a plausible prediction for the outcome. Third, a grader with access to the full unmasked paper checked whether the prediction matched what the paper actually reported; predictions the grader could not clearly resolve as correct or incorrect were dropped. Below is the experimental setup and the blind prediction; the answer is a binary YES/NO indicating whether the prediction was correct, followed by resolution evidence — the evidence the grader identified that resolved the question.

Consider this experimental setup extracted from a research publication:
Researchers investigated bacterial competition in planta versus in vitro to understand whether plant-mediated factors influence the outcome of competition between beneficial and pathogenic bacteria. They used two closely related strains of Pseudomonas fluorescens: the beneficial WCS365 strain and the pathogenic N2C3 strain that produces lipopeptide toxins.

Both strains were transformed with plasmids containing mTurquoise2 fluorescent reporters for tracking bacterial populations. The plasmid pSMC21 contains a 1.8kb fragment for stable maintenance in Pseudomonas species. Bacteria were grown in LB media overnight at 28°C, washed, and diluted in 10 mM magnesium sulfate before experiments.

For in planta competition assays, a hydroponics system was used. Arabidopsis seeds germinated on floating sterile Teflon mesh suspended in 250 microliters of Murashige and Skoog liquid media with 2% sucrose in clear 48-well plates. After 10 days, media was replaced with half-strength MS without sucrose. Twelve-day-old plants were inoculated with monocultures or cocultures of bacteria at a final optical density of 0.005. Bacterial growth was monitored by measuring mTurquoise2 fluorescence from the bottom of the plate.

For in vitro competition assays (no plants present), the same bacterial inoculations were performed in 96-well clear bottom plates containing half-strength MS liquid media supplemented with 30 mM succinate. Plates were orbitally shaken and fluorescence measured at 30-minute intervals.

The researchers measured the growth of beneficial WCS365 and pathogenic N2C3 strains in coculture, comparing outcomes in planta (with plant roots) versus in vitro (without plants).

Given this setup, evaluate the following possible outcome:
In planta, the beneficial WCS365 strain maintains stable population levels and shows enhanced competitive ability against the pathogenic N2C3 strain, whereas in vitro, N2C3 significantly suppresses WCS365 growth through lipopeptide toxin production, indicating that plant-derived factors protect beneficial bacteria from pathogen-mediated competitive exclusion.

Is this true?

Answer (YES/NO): NO